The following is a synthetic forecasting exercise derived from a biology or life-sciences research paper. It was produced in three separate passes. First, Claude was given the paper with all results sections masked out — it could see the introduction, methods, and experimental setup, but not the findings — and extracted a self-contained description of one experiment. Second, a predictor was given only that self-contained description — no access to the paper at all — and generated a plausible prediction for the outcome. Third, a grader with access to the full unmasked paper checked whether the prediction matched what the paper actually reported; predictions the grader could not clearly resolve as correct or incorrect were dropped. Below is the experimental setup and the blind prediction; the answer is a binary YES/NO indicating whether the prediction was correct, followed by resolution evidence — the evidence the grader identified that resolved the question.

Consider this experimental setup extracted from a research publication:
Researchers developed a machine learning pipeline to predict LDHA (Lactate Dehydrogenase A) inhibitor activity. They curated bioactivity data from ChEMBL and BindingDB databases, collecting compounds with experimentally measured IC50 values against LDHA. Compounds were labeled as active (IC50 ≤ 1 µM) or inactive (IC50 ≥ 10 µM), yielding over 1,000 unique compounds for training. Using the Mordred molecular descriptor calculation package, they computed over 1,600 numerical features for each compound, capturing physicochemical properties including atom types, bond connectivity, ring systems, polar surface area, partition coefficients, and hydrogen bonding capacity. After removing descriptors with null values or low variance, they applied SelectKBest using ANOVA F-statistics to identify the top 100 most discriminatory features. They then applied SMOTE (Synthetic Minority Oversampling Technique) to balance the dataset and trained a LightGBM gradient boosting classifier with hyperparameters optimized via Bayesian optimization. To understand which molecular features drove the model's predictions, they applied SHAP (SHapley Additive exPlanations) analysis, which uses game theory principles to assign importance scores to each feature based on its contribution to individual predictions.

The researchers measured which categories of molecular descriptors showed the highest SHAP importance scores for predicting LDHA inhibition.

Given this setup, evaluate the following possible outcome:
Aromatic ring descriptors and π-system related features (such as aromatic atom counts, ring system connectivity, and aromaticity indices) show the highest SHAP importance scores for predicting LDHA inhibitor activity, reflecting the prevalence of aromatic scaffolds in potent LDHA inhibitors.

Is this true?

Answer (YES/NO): NO